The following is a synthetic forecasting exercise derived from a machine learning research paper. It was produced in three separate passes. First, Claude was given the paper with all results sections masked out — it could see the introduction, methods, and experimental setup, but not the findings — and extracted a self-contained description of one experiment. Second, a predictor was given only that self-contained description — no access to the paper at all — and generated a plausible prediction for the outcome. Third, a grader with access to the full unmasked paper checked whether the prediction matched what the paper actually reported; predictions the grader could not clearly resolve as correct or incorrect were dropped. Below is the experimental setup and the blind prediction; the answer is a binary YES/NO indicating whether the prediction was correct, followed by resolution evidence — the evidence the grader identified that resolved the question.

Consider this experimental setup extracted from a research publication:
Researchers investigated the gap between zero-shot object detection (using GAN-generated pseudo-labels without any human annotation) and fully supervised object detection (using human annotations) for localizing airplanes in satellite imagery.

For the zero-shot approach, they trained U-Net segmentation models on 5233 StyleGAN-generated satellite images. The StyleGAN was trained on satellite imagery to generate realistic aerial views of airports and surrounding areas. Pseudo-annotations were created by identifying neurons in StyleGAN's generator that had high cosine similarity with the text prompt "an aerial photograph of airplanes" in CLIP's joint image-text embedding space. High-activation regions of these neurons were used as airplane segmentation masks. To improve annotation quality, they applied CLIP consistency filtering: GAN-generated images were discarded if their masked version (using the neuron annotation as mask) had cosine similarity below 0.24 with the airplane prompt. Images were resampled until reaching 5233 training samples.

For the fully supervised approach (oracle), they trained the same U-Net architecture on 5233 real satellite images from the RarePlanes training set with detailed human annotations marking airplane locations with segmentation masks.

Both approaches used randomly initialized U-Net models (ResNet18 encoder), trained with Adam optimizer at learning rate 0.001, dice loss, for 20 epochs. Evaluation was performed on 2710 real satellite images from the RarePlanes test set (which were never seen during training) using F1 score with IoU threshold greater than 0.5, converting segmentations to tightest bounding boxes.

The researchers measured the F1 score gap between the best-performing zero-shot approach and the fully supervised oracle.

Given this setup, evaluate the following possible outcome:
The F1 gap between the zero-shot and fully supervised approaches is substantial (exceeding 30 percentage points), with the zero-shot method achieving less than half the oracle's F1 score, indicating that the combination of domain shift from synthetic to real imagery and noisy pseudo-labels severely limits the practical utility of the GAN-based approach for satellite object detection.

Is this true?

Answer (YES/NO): NO